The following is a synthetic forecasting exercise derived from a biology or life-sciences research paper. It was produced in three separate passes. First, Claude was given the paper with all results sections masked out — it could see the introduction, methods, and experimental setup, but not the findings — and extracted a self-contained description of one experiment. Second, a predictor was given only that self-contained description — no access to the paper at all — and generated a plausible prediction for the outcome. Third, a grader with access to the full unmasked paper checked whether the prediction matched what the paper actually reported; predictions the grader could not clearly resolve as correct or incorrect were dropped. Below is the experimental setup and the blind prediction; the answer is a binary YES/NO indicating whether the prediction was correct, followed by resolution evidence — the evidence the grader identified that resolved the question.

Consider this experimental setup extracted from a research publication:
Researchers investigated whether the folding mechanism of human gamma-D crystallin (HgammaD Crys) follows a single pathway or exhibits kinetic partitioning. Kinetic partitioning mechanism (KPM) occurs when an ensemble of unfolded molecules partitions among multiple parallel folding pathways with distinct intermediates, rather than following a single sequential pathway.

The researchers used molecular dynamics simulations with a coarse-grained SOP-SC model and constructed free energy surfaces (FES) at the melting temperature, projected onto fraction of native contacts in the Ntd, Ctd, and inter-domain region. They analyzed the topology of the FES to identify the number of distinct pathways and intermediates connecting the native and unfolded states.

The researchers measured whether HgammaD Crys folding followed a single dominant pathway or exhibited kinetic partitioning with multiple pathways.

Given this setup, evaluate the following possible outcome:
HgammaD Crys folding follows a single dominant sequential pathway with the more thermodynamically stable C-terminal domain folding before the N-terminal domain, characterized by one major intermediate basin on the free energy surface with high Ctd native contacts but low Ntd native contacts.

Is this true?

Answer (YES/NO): NO